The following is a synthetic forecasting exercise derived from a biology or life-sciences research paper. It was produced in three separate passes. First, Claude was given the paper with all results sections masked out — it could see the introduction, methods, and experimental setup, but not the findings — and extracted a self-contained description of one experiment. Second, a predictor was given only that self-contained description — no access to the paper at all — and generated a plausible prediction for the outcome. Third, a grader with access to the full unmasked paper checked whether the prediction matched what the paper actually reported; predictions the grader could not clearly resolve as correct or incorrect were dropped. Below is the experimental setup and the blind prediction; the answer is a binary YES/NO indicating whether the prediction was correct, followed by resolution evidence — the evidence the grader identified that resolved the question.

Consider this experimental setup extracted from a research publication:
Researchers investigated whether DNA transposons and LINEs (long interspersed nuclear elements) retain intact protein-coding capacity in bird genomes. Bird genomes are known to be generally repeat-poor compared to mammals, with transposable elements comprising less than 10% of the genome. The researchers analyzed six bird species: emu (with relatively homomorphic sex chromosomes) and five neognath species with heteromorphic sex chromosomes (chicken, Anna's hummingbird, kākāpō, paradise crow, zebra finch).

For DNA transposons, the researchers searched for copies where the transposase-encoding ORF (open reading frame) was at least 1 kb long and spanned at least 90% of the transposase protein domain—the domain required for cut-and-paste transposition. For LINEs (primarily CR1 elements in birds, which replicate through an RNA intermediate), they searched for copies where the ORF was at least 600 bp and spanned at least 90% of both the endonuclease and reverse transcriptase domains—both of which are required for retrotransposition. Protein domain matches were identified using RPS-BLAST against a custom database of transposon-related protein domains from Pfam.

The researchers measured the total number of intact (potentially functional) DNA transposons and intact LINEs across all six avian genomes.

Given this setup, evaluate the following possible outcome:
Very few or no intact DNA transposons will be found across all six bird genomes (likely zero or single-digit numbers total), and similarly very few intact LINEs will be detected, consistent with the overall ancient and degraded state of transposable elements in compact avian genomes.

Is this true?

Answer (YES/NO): NO